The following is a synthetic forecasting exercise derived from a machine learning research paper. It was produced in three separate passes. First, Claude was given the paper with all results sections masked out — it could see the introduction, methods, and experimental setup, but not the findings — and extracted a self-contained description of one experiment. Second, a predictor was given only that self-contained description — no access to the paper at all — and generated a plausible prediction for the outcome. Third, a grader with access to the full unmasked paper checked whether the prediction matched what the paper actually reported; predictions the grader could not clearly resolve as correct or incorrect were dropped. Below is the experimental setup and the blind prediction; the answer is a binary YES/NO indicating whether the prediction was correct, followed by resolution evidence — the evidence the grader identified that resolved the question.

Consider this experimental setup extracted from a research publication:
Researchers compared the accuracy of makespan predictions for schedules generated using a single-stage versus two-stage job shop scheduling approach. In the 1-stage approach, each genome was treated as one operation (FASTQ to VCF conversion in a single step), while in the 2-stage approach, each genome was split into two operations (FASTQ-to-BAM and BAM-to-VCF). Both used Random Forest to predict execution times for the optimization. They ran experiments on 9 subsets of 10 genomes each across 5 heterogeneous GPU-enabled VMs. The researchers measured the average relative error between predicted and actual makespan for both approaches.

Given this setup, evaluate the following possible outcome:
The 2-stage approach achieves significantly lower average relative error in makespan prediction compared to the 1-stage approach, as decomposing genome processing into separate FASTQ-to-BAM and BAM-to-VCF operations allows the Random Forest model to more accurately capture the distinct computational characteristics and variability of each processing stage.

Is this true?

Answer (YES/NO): NO